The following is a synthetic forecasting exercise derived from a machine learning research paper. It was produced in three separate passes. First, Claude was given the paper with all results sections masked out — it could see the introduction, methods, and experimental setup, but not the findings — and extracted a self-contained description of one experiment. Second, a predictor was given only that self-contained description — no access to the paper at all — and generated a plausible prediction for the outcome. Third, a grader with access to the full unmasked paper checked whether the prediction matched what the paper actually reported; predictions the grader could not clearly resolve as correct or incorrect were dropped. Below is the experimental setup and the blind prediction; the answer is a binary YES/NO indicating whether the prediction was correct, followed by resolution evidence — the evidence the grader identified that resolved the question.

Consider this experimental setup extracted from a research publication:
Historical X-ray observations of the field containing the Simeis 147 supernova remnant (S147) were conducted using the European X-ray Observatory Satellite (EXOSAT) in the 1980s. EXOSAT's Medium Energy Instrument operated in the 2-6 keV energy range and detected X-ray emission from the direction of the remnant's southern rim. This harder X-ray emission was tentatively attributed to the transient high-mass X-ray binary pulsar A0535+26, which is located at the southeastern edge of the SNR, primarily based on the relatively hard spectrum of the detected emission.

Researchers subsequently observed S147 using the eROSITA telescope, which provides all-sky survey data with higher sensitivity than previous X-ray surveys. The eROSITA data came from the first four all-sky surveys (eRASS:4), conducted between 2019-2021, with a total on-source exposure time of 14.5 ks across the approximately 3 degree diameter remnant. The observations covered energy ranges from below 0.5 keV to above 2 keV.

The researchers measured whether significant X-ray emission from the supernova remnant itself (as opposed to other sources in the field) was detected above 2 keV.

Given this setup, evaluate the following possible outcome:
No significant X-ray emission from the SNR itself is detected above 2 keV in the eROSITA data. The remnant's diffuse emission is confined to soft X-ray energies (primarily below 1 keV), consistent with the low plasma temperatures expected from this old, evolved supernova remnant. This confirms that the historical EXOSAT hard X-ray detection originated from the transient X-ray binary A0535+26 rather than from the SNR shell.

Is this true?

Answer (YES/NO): YES